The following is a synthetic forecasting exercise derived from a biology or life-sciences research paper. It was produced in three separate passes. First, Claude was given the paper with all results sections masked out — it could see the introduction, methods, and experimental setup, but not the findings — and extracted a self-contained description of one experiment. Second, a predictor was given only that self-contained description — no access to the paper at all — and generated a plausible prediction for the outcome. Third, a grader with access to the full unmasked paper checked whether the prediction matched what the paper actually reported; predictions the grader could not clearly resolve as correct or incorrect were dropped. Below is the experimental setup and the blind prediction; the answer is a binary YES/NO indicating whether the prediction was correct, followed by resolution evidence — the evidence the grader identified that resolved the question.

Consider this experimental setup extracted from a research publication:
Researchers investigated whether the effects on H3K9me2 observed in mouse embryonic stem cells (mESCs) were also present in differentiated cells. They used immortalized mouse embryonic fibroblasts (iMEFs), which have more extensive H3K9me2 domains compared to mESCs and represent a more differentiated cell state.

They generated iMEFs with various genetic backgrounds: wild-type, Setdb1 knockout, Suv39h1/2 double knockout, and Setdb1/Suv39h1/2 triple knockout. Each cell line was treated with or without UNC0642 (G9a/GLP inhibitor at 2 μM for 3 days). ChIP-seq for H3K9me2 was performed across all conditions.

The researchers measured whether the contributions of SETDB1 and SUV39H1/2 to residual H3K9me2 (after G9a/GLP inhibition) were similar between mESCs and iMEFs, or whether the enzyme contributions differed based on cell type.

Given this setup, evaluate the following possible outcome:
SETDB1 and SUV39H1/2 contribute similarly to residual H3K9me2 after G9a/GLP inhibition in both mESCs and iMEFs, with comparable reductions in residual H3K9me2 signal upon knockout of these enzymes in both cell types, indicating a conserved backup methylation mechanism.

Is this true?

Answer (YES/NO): YES